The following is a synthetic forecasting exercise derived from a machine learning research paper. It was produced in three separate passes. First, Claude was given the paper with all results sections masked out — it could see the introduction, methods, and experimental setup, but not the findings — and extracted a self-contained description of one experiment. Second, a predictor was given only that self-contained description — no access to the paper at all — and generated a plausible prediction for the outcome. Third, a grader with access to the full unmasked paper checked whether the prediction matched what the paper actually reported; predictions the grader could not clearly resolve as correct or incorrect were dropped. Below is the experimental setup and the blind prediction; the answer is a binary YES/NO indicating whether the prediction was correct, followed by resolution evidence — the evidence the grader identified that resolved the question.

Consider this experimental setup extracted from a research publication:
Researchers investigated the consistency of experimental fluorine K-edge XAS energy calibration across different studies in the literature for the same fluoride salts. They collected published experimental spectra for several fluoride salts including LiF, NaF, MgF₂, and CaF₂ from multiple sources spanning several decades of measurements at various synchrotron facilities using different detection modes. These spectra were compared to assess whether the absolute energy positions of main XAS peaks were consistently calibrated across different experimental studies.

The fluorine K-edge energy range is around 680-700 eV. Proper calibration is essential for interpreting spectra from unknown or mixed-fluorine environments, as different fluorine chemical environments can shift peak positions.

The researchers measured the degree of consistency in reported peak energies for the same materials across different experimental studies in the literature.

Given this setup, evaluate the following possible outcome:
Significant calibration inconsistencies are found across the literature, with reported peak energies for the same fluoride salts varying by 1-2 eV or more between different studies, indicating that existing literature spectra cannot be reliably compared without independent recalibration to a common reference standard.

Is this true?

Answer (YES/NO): YES